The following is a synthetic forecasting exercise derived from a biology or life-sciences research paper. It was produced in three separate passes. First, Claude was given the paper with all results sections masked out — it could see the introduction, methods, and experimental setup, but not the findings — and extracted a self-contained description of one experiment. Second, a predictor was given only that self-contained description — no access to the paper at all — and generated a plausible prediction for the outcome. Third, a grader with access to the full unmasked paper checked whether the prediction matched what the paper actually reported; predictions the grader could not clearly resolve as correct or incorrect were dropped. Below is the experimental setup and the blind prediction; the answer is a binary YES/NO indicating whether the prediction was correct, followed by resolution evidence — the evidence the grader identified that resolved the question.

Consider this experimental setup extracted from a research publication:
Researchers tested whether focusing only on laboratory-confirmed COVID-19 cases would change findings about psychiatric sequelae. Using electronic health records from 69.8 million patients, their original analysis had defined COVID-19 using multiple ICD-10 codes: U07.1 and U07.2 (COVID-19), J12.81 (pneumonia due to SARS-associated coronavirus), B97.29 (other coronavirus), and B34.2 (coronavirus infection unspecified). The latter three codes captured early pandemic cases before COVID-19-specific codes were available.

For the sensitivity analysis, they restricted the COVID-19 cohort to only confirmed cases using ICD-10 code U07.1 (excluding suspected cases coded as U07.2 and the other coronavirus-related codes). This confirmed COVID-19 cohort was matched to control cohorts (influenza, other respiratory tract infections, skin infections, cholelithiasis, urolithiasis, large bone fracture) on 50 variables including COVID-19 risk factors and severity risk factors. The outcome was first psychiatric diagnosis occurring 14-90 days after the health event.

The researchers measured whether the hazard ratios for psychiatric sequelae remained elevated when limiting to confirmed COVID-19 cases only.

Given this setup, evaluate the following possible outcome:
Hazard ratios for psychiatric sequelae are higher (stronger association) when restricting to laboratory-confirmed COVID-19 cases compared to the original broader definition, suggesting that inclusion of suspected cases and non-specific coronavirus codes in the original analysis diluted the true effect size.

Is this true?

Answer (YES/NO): NO